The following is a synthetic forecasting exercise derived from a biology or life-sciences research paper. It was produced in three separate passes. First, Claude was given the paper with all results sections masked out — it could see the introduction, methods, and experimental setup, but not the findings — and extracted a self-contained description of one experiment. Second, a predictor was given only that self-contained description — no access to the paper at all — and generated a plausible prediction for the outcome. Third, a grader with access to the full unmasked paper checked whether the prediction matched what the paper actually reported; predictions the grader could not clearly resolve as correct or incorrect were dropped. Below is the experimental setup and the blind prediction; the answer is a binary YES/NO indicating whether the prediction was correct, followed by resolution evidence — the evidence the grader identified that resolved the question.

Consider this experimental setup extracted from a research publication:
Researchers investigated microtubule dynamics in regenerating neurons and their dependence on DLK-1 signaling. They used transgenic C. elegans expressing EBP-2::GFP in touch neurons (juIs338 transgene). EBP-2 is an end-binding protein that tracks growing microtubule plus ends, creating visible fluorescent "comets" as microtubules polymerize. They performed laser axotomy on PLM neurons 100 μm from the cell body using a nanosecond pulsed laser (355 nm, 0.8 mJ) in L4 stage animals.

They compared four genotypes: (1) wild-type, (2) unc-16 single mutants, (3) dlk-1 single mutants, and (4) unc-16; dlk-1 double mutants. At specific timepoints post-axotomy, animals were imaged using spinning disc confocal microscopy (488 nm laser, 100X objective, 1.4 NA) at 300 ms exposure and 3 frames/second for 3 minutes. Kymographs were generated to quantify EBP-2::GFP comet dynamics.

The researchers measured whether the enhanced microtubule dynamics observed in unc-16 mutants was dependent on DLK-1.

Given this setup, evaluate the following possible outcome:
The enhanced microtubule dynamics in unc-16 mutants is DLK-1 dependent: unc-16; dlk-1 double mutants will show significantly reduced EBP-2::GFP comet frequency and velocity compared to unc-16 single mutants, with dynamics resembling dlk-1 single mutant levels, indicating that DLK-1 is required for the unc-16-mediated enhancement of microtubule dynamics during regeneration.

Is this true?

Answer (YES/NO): NO